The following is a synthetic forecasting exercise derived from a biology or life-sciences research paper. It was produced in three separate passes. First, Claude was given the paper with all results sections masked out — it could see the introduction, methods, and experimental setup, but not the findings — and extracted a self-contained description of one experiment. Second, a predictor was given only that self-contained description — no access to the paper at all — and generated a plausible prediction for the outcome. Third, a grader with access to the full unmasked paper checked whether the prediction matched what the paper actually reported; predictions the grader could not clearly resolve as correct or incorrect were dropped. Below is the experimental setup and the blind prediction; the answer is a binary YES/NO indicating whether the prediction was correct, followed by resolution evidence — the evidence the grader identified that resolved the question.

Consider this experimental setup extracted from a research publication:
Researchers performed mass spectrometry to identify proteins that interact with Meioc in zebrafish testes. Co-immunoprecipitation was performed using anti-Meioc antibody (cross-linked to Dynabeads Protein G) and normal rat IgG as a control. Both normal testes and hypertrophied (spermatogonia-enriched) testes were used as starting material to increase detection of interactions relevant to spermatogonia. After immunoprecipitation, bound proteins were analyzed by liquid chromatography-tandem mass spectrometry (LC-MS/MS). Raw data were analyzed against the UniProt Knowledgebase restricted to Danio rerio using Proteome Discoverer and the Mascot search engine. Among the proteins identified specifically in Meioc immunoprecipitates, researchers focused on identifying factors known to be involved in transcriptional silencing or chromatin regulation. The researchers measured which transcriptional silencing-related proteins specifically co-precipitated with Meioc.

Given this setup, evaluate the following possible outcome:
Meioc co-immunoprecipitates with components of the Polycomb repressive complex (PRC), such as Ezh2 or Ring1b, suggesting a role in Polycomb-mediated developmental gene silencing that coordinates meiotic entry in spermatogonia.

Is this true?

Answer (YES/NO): NO